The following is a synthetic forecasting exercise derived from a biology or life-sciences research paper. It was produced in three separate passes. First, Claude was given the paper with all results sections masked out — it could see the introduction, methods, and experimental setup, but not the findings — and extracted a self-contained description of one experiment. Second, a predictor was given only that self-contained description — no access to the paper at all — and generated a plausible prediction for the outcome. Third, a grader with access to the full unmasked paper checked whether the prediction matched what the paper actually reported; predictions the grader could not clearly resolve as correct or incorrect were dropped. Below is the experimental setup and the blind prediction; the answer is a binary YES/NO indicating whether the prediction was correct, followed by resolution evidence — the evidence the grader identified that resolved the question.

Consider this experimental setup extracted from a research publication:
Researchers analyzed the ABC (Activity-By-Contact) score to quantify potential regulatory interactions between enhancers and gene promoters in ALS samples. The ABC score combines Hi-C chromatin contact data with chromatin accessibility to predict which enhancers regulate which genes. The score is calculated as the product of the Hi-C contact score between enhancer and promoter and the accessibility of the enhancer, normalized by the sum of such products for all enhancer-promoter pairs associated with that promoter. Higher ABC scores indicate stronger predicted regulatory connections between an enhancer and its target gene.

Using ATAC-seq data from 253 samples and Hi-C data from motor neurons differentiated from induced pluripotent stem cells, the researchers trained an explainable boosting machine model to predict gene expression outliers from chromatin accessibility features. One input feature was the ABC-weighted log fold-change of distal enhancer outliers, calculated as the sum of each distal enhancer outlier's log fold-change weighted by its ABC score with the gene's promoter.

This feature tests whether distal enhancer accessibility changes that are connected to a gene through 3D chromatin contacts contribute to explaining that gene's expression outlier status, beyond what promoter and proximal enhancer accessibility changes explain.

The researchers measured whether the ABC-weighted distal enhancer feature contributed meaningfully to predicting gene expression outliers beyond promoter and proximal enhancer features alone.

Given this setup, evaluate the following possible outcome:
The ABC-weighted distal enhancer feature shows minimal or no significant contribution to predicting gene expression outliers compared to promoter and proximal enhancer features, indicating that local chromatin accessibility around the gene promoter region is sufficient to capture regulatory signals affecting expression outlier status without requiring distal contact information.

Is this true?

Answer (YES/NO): NO